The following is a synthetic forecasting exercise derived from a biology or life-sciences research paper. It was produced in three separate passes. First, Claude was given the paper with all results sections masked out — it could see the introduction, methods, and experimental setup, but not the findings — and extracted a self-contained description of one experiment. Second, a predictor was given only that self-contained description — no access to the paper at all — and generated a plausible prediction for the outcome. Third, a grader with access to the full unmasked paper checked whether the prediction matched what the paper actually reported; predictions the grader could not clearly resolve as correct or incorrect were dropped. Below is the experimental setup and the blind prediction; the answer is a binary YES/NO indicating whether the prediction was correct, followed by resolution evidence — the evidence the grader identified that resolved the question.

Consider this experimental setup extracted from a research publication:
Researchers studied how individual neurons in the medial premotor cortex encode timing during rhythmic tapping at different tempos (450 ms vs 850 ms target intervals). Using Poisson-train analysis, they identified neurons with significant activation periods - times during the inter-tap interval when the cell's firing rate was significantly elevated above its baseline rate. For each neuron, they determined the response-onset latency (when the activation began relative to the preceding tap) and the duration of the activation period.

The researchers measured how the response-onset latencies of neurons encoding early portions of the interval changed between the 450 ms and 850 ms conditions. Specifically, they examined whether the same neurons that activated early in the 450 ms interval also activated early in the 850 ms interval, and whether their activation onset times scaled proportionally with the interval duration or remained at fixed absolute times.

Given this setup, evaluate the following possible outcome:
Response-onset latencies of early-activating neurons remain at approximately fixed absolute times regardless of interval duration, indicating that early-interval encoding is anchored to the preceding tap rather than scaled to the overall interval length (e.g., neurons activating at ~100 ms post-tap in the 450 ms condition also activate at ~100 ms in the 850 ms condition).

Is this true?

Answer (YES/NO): NO